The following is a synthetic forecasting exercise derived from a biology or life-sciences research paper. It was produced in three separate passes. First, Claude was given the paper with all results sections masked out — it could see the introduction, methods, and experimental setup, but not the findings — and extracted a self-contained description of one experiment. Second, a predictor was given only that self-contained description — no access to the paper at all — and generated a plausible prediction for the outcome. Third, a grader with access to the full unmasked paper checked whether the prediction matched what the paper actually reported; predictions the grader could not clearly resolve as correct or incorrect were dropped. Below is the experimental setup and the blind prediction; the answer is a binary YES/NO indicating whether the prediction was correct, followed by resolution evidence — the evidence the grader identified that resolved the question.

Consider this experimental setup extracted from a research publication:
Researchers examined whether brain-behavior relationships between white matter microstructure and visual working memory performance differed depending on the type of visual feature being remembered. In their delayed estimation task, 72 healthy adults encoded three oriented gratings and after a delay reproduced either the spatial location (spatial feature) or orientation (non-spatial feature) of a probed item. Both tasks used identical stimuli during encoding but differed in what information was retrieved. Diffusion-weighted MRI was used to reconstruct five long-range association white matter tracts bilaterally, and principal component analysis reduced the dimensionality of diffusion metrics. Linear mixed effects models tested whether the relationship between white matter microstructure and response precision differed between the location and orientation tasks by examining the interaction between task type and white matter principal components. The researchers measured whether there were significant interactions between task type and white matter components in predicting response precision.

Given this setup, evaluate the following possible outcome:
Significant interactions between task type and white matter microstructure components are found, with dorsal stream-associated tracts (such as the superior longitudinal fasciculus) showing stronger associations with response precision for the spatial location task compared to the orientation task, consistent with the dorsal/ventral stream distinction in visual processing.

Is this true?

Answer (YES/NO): NO